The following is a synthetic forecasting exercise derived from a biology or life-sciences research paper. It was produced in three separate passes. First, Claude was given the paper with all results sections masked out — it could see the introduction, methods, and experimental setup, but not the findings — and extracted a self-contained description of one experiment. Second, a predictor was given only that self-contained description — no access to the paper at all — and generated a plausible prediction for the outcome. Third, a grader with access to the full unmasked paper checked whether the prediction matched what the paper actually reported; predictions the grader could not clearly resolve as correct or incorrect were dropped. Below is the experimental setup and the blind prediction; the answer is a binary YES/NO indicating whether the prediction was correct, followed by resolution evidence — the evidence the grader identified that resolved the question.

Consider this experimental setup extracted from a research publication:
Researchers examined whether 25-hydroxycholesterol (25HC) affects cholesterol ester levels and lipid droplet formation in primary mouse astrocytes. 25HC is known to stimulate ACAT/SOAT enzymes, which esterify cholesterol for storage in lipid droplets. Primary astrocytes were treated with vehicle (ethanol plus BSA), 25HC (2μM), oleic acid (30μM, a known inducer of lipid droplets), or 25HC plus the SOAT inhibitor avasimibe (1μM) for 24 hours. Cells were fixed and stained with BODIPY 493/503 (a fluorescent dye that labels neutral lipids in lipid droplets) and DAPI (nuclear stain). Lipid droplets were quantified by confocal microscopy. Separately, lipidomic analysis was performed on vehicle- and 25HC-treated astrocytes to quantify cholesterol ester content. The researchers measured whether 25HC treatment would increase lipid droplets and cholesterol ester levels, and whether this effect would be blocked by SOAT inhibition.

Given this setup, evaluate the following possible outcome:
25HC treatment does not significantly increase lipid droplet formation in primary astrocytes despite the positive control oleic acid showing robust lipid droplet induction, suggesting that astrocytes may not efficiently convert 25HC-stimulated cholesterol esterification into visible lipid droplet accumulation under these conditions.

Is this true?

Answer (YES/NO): NO